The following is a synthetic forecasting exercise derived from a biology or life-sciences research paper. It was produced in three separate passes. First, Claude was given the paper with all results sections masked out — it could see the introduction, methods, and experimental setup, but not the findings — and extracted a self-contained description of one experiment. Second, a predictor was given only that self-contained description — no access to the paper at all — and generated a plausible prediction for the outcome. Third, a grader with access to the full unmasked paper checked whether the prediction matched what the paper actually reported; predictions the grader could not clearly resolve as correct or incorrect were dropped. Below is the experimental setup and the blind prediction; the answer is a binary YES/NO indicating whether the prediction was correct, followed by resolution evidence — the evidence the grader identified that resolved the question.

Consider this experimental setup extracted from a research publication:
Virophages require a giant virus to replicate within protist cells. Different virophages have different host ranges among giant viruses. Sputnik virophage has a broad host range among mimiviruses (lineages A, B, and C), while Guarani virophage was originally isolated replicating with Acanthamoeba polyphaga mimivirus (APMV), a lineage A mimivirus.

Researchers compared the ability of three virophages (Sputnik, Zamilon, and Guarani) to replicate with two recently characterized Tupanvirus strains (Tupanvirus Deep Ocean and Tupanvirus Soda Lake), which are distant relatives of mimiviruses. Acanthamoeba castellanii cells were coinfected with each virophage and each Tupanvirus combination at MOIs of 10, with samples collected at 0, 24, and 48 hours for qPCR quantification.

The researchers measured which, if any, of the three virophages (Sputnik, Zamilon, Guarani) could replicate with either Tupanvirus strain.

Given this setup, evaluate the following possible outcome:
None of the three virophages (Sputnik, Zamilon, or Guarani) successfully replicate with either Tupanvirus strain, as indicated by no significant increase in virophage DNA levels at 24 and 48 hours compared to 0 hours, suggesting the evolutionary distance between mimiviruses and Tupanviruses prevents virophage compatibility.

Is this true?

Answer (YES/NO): NO